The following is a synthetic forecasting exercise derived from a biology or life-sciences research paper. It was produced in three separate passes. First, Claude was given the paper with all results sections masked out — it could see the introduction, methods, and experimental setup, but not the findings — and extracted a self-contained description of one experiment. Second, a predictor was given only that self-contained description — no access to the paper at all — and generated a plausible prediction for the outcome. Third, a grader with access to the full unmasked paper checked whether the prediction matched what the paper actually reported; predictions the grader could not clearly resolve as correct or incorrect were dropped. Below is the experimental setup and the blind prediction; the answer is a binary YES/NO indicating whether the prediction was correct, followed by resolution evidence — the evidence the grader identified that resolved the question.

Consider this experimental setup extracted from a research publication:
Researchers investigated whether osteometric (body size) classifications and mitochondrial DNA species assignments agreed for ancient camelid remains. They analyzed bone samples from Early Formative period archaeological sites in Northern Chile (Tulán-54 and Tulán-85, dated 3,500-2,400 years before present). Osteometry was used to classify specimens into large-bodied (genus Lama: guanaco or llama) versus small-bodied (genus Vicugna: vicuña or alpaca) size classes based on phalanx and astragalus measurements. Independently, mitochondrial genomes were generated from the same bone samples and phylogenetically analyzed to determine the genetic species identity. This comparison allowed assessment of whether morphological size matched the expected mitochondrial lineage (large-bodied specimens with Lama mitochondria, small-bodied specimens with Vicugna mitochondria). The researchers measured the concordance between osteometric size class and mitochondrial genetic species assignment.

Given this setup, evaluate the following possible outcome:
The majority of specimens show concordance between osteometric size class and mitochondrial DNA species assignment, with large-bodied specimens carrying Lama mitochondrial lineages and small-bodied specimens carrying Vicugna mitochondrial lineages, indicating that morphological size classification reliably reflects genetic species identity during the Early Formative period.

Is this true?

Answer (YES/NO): YES